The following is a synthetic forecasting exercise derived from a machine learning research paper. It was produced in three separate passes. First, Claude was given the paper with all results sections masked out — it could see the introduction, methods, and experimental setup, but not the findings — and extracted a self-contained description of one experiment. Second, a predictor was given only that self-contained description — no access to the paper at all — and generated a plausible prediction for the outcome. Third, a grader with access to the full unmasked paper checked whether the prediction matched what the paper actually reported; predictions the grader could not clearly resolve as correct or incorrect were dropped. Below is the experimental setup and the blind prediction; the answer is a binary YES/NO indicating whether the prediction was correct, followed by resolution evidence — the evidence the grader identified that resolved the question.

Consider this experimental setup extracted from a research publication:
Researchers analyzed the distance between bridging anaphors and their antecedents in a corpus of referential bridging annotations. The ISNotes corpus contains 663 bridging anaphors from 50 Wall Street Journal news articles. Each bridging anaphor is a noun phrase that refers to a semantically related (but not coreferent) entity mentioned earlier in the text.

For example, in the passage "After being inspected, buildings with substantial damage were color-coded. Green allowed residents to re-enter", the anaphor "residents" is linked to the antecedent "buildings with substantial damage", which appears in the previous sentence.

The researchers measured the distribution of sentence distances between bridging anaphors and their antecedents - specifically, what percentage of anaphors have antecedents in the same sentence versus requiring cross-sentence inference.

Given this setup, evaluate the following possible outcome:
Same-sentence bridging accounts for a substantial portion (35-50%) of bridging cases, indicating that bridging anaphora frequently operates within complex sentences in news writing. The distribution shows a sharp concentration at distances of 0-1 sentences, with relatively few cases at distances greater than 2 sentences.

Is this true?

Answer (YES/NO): NO